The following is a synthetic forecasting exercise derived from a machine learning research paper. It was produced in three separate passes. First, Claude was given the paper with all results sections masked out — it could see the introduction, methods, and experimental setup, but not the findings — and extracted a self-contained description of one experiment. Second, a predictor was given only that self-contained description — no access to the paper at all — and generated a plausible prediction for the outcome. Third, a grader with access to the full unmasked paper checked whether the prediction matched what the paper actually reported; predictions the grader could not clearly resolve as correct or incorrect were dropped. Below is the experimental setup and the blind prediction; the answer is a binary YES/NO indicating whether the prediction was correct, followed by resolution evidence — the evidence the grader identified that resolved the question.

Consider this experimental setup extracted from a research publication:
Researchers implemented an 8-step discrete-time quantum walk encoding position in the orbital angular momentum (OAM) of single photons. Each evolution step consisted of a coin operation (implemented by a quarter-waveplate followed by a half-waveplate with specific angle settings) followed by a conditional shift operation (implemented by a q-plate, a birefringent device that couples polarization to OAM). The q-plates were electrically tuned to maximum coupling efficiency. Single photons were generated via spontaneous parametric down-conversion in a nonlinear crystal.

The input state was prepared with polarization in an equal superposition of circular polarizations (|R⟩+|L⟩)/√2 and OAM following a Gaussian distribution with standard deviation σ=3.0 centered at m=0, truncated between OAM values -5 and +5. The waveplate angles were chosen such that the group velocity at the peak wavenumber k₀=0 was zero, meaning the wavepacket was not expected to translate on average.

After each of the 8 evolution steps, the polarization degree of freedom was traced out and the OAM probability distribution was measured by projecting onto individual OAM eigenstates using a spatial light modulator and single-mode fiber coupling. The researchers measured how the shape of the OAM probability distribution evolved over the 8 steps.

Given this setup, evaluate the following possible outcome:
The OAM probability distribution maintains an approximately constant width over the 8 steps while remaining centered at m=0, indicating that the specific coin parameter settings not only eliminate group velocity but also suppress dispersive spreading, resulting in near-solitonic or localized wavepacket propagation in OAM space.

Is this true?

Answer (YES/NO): NO